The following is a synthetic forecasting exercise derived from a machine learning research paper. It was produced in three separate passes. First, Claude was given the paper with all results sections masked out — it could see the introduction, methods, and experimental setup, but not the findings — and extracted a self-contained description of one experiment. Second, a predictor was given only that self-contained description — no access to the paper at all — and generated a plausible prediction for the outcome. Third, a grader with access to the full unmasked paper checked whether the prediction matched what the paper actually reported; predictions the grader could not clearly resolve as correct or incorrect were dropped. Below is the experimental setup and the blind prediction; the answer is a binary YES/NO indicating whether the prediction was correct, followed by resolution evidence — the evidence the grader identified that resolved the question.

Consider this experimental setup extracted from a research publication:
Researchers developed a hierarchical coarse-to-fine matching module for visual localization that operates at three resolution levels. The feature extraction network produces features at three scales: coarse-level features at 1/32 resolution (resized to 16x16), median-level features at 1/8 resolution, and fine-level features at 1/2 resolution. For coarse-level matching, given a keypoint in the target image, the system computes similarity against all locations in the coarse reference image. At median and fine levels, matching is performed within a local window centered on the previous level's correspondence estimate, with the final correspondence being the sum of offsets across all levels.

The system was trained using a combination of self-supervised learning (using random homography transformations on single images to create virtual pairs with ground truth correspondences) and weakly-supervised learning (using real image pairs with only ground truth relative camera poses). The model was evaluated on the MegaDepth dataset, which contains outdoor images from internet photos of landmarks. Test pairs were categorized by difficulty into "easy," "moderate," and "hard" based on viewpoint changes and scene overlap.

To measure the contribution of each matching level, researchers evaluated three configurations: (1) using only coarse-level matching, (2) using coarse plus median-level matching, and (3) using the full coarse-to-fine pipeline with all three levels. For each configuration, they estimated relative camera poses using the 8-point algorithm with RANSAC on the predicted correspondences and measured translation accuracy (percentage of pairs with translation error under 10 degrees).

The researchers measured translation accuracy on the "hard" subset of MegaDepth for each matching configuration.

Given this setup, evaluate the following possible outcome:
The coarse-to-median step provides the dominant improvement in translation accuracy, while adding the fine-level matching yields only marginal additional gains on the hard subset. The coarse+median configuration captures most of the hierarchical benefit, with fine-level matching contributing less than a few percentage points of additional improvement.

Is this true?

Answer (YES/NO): NO